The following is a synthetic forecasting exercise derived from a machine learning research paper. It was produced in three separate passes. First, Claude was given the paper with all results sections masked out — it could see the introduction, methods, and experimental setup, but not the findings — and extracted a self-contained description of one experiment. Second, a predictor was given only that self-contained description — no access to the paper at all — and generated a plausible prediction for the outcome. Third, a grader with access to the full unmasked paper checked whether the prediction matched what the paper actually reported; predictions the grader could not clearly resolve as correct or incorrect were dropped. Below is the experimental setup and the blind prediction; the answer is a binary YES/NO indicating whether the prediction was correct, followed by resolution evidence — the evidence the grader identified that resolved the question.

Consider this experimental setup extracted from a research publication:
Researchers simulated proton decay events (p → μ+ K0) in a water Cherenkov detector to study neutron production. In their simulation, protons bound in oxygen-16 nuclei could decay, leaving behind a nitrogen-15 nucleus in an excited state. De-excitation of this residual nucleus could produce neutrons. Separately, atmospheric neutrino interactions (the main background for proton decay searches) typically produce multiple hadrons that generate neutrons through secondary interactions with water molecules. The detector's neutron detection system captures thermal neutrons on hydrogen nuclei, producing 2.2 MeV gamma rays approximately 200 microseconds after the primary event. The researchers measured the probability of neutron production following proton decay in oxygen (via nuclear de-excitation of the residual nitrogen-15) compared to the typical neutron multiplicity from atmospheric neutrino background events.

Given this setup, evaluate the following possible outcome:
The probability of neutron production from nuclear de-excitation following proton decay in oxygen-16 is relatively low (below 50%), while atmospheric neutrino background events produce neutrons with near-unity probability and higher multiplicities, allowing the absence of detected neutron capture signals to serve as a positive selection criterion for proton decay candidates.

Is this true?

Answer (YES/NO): YES